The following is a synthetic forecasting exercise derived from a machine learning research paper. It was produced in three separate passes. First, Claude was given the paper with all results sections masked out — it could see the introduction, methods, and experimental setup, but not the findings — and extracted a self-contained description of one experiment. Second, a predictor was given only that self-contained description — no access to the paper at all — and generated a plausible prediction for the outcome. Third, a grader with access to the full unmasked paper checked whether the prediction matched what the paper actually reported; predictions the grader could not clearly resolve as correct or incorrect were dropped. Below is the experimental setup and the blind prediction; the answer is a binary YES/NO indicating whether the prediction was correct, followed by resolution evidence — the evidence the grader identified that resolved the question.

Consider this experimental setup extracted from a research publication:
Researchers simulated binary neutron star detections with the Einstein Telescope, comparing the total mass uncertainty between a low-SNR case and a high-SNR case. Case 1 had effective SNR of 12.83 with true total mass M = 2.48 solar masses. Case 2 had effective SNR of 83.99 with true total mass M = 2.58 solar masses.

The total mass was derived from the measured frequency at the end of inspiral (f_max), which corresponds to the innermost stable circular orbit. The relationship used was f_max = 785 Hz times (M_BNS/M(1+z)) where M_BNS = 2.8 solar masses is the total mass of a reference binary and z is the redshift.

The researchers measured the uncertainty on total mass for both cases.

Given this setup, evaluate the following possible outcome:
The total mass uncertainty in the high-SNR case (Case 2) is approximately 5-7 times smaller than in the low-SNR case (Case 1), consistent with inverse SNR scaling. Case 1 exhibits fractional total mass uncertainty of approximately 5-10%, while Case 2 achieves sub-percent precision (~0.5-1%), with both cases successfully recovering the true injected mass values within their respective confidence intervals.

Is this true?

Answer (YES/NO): NO